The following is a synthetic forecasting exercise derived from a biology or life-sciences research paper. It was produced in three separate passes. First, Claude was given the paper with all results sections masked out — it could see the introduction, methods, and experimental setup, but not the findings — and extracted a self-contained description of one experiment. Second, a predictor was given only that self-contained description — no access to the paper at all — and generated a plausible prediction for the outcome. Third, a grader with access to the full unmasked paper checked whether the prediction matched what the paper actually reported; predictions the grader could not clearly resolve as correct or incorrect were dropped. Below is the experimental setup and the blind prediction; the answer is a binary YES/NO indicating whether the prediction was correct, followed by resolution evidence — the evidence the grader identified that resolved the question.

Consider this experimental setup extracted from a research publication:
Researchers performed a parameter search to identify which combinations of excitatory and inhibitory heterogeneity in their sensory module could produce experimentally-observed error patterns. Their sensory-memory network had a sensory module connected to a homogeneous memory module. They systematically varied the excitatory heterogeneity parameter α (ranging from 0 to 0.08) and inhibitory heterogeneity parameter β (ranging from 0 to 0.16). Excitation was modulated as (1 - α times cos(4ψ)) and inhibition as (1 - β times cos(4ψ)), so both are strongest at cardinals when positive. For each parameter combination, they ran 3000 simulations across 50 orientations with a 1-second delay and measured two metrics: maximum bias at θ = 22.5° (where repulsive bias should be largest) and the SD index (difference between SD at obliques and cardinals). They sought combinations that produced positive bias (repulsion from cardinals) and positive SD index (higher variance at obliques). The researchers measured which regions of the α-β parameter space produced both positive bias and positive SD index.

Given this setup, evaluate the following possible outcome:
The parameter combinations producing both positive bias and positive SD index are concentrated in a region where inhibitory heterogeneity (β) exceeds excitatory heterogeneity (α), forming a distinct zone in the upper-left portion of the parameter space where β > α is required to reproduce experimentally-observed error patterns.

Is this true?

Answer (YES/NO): YES